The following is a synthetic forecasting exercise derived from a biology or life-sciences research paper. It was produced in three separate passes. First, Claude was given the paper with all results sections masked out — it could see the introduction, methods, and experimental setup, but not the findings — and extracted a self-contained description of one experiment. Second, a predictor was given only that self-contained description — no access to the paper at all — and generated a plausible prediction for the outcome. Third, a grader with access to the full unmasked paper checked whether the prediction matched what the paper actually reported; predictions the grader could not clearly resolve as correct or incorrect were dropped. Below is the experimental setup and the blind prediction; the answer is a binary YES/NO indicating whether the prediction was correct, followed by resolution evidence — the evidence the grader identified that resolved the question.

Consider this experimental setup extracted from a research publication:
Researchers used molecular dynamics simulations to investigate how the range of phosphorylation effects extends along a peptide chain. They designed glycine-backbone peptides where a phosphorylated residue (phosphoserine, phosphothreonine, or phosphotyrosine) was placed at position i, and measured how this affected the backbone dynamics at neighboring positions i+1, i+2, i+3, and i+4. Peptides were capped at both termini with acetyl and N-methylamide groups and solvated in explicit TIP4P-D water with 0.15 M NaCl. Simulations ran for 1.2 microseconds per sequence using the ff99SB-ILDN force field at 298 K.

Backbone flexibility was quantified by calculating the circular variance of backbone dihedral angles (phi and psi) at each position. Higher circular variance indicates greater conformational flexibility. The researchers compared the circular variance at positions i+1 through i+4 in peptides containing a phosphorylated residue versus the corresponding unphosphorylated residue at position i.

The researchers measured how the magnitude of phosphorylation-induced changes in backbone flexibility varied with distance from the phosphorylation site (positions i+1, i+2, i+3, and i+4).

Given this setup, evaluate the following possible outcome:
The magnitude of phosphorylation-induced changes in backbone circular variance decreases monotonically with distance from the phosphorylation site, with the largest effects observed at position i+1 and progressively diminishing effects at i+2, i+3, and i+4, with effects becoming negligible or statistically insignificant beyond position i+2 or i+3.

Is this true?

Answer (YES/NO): YES